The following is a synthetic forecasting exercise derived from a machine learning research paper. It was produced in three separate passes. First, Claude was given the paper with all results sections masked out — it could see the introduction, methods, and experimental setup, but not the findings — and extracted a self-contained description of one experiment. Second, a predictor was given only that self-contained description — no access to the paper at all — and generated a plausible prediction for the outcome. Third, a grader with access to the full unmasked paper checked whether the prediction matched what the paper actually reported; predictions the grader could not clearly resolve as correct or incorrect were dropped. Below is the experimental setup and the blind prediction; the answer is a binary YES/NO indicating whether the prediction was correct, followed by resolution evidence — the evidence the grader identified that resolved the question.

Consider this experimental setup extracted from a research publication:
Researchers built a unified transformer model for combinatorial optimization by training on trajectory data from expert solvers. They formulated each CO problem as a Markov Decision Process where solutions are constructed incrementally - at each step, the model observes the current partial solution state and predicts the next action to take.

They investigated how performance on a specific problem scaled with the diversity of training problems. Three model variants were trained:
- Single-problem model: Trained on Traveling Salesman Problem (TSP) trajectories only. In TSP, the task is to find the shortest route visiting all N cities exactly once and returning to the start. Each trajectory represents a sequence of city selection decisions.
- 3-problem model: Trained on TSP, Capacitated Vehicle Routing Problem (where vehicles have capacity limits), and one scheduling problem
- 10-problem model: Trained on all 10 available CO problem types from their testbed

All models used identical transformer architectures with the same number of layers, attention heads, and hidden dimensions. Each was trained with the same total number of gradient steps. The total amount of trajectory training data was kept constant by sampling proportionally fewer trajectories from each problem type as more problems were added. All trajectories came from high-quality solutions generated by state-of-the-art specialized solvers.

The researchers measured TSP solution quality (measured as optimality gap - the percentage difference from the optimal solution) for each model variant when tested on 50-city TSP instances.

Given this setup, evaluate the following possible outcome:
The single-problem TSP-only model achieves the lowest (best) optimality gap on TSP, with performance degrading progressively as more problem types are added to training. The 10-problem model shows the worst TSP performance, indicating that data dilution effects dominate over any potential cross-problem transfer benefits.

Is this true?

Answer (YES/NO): NO